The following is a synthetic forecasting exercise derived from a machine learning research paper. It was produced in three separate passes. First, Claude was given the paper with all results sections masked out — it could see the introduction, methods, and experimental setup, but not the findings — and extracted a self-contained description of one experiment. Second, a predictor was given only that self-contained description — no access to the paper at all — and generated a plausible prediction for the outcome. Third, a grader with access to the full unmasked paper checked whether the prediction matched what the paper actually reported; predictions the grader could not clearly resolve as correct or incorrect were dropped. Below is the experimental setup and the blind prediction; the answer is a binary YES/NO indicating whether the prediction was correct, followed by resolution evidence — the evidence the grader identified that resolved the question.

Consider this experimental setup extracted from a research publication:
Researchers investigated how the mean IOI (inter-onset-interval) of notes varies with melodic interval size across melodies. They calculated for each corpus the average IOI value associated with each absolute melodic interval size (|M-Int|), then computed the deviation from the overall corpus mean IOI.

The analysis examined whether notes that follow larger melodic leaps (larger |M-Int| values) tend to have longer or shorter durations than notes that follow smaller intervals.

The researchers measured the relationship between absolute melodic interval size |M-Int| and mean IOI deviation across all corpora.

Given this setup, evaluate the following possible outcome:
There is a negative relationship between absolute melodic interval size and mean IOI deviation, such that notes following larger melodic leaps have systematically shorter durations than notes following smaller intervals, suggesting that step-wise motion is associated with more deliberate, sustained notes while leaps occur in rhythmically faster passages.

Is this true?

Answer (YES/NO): NO